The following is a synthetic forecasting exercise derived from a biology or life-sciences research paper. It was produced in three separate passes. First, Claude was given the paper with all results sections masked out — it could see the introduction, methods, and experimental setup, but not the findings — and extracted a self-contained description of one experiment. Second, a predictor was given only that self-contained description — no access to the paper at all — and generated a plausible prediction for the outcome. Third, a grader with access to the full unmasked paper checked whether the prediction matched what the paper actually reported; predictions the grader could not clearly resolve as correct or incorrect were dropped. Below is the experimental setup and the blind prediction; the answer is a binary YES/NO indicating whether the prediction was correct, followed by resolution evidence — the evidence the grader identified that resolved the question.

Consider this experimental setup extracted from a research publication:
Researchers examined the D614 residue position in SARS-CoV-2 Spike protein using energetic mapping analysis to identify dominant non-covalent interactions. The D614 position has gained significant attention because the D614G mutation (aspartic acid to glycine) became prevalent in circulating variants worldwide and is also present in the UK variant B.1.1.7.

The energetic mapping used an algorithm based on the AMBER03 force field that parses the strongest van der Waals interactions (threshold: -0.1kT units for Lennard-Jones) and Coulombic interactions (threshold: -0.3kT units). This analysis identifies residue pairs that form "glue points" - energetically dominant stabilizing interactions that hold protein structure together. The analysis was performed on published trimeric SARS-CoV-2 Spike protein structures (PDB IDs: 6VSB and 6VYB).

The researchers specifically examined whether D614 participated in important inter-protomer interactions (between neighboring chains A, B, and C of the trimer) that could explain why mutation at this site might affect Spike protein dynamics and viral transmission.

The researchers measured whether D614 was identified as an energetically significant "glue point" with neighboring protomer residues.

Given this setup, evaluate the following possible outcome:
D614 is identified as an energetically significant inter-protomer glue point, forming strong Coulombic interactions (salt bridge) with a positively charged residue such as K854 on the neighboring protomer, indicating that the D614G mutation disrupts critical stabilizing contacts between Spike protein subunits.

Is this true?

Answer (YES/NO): YES